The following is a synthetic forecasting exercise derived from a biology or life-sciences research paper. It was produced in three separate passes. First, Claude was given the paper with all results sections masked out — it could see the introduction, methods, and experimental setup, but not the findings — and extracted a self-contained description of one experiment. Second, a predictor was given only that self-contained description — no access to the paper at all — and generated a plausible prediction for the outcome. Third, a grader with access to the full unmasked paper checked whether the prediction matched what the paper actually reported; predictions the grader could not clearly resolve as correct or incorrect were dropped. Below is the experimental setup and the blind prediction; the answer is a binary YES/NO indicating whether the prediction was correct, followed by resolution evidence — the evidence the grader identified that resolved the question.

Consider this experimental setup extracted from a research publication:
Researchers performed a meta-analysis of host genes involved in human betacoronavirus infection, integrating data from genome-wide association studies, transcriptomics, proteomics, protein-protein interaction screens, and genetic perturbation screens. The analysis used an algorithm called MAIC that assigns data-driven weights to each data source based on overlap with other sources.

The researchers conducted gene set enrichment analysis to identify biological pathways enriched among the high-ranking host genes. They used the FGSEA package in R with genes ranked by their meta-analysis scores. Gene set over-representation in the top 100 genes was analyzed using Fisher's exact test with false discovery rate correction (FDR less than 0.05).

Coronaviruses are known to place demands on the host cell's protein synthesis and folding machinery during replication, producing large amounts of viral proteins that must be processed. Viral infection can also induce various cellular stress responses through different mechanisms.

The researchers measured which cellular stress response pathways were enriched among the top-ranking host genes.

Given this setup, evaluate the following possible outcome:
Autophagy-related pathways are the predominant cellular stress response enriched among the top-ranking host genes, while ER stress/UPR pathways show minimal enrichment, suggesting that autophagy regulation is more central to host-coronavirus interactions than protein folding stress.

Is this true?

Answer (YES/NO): NO